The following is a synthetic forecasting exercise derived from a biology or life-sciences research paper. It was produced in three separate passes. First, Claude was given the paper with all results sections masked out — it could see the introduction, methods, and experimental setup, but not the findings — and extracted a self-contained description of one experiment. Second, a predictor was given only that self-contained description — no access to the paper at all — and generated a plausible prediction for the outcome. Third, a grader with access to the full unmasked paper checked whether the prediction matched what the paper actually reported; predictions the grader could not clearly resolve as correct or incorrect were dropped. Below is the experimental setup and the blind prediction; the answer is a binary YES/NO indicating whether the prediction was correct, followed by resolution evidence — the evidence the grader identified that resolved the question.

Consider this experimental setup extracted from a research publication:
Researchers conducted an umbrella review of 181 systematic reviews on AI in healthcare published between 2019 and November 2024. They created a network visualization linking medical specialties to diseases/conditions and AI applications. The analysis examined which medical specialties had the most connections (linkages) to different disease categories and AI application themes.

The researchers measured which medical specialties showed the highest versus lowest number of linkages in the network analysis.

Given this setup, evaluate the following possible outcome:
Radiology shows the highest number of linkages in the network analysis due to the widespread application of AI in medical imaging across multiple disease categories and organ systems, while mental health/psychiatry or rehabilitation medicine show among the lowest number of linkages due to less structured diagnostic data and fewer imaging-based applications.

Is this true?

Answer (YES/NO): NO